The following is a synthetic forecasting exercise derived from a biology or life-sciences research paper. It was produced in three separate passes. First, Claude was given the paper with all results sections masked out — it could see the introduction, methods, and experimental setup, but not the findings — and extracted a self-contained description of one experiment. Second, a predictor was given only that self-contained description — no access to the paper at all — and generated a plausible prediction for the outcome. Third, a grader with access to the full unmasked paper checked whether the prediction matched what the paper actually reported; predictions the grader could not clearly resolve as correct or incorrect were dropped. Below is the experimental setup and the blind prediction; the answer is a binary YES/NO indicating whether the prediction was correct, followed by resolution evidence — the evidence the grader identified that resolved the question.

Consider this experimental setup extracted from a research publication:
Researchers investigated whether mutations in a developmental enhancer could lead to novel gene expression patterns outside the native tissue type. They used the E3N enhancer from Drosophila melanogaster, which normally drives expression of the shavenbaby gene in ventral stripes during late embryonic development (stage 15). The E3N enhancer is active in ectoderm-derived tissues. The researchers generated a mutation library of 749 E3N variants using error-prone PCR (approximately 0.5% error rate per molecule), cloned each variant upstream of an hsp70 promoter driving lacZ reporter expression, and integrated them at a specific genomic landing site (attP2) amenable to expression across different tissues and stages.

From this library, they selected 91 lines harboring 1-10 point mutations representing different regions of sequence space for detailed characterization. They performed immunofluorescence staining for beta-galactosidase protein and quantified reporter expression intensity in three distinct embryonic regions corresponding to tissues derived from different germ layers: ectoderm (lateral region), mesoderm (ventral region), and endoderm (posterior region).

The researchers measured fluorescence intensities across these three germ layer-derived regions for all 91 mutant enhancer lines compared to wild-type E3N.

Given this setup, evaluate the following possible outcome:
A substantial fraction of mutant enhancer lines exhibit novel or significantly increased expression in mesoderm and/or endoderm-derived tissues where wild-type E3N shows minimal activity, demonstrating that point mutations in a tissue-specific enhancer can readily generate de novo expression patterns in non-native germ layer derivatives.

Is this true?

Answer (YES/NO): NO